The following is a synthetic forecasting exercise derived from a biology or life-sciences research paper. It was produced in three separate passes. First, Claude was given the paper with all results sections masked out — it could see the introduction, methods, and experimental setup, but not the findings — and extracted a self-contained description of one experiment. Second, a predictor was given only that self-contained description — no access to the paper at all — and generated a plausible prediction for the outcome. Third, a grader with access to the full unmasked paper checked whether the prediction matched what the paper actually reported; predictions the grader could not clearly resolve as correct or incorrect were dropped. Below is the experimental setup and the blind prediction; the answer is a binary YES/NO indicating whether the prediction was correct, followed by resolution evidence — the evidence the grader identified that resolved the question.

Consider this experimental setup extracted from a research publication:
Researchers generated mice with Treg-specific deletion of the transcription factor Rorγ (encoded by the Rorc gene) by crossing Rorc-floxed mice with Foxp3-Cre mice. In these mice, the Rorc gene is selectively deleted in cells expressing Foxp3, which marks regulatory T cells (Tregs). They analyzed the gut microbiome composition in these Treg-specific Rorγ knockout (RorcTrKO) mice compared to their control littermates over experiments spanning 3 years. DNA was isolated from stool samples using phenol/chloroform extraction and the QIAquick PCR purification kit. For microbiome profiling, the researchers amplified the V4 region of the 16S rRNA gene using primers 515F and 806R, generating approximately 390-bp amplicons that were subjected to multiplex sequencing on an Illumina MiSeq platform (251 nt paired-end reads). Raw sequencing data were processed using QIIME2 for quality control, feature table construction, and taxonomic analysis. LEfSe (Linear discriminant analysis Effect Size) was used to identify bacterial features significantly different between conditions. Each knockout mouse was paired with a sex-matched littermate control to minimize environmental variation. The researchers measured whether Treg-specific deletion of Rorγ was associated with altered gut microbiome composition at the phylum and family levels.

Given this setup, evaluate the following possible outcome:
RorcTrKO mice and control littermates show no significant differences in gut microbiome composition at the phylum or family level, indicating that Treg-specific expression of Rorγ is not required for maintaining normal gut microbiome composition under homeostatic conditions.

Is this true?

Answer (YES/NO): YES